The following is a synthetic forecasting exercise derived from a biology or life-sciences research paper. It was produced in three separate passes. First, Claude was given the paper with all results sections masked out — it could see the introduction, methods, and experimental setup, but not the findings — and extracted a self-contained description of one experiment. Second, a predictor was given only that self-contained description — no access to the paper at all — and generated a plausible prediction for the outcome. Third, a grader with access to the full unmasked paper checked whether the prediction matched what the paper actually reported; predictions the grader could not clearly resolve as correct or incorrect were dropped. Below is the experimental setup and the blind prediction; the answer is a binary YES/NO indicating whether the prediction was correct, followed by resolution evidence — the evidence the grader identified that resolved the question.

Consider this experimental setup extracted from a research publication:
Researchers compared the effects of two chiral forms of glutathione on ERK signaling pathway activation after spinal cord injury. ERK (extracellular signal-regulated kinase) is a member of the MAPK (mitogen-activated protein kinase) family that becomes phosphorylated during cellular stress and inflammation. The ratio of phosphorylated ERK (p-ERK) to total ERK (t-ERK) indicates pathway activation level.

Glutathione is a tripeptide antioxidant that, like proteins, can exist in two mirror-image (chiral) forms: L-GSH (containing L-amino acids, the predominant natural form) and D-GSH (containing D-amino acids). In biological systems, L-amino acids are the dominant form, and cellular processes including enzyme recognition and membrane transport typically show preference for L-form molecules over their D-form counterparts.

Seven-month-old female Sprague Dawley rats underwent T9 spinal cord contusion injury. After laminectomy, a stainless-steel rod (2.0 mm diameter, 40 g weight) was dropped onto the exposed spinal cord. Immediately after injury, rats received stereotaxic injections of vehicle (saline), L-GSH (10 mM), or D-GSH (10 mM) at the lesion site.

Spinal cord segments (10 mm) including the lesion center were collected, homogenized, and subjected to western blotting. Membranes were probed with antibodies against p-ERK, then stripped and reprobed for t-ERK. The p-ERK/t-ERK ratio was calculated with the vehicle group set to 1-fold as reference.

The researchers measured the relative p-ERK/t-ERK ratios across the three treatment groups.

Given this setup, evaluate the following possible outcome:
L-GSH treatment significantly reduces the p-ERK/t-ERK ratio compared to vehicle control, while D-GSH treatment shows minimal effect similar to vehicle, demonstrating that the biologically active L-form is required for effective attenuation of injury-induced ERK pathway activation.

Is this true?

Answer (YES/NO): NO